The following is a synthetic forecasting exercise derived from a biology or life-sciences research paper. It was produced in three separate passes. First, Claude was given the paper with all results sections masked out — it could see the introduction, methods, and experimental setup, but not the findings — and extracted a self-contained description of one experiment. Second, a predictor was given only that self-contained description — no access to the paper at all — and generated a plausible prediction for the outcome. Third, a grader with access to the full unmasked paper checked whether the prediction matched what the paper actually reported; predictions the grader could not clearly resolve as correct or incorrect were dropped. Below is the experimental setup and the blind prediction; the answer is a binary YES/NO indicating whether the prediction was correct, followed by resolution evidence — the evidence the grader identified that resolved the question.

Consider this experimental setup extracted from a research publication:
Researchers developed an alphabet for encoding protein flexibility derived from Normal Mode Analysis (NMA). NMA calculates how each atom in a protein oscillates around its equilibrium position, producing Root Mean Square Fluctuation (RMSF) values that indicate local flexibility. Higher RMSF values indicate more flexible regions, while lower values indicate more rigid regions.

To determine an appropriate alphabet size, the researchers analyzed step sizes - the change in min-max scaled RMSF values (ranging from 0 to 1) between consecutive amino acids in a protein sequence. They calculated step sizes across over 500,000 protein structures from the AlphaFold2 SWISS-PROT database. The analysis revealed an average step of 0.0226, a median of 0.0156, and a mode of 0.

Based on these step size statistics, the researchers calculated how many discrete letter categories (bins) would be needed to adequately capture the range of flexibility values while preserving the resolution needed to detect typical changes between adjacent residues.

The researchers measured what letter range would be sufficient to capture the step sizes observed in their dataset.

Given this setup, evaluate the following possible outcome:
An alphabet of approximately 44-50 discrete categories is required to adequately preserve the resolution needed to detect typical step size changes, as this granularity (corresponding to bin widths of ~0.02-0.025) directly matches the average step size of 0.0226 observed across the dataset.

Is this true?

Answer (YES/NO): NO